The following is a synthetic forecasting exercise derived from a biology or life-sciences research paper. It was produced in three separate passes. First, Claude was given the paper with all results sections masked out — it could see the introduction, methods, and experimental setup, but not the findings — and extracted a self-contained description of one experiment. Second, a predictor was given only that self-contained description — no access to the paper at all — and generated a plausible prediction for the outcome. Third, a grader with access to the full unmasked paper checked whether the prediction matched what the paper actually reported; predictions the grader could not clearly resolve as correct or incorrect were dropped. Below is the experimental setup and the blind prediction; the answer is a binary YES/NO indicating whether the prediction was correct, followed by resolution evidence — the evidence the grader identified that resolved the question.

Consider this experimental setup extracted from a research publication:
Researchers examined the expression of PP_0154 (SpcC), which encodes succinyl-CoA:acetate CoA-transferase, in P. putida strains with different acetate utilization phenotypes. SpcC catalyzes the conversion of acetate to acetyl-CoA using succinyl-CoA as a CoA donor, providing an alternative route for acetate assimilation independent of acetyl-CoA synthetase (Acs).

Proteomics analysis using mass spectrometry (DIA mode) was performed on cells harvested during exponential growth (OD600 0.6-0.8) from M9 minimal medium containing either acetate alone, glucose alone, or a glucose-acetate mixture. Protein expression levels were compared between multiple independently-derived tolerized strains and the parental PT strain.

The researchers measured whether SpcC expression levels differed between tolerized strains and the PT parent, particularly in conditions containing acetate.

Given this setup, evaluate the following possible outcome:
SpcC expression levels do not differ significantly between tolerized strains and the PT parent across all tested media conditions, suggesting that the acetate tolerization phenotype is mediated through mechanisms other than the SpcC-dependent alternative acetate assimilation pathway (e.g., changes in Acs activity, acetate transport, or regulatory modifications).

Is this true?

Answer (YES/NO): NO